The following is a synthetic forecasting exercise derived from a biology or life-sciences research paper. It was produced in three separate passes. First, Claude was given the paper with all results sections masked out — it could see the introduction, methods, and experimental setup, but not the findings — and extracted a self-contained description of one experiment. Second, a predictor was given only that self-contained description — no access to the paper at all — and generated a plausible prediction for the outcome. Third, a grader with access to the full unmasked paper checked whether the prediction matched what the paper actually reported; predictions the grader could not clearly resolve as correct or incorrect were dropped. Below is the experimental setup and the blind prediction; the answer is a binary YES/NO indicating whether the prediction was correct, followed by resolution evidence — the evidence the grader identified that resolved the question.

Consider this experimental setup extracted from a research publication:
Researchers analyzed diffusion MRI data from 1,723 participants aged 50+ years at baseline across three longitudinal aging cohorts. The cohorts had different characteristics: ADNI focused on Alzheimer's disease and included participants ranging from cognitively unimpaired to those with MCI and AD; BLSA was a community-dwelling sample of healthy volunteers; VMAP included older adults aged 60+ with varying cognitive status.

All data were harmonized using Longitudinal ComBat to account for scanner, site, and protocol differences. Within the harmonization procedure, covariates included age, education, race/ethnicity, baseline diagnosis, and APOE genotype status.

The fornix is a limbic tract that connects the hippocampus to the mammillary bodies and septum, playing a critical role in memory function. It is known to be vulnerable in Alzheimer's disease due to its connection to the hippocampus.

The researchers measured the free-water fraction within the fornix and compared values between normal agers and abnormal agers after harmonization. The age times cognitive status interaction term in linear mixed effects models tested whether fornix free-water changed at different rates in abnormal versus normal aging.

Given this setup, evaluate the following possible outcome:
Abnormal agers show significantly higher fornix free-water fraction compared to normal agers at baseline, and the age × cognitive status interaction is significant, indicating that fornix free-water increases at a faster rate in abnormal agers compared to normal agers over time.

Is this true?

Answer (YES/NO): NO